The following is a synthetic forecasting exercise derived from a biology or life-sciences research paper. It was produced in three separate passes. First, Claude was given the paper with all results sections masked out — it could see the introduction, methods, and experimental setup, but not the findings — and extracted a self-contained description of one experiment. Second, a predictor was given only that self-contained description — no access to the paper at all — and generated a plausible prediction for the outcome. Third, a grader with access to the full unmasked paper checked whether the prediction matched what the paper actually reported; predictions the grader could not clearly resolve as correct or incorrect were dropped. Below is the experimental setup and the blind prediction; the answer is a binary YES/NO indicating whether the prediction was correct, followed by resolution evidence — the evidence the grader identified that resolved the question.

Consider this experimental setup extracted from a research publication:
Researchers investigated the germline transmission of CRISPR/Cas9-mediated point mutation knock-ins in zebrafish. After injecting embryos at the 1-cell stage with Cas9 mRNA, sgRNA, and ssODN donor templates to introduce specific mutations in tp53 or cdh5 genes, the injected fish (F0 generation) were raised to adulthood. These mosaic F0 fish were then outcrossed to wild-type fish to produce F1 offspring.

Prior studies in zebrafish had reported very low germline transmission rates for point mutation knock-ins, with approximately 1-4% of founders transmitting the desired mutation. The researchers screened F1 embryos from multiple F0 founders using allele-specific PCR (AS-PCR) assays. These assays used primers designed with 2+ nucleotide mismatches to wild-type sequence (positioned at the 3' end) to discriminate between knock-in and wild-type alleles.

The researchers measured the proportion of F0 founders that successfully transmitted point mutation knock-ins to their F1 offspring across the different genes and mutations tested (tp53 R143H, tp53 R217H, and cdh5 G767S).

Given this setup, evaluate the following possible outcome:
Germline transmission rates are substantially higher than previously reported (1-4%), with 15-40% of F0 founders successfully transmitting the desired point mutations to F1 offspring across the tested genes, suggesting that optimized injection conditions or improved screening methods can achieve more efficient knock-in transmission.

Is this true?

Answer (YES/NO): NO